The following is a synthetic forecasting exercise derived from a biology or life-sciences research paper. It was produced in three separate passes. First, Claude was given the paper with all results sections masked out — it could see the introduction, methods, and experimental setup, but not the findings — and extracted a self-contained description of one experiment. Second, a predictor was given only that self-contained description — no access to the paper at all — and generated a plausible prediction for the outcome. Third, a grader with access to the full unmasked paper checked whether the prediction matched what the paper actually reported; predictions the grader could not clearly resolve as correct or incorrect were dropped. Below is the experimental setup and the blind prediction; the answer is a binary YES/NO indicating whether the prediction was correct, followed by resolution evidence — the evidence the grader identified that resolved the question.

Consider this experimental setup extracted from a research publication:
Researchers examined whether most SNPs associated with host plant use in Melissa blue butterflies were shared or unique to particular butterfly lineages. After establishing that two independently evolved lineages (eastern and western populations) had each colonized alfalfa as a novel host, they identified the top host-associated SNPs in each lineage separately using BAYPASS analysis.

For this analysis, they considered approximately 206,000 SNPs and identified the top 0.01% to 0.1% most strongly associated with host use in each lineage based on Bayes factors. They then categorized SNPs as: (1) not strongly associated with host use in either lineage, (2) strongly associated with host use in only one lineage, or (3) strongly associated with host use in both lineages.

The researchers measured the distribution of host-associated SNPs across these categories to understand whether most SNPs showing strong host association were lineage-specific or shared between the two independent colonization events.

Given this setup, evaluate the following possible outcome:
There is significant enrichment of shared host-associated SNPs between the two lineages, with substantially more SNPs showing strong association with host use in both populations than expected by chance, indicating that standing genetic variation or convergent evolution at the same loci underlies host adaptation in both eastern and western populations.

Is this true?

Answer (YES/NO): YES